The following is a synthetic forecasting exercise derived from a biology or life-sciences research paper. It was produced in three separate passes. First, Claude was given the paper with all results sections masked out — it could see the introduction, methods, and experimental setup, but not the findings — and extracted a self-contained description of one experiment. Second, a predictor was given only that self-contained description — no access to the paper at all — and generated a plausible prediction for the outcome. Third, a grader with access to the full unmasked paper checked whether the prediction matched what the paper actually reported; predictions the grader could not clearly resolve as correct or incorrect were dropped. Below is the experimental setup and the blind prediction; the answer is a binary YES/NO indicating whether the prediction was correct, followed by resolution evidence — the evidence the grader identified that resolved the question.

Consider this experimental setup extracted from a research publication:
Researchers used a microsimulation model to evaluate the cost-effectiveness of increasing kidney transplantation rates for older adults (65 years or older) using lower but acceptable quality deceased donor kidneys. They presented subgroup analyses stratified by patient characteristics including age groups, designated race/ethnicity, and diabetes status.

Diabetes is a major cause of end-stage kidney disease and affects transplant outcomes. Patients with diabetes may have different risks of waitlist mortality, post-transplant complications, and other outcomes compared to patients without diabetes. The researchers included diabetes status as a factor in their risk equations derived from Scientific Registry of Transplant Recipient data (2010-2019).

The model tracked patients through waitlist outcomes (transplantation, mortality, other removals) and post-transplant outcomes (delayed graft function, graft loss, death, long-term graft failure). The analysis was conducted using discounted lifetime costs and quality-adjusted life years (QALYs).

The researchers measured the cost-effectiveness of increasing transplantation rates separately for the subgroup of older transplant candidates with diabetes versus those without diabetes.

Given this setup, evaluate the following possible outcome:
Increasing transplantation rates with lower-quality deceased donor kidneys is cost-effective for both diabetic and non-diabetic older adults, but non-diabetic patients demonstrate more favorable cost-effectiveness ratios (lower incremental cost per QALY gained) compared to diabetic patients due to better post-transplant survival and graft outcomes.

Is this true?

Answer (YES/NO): YES